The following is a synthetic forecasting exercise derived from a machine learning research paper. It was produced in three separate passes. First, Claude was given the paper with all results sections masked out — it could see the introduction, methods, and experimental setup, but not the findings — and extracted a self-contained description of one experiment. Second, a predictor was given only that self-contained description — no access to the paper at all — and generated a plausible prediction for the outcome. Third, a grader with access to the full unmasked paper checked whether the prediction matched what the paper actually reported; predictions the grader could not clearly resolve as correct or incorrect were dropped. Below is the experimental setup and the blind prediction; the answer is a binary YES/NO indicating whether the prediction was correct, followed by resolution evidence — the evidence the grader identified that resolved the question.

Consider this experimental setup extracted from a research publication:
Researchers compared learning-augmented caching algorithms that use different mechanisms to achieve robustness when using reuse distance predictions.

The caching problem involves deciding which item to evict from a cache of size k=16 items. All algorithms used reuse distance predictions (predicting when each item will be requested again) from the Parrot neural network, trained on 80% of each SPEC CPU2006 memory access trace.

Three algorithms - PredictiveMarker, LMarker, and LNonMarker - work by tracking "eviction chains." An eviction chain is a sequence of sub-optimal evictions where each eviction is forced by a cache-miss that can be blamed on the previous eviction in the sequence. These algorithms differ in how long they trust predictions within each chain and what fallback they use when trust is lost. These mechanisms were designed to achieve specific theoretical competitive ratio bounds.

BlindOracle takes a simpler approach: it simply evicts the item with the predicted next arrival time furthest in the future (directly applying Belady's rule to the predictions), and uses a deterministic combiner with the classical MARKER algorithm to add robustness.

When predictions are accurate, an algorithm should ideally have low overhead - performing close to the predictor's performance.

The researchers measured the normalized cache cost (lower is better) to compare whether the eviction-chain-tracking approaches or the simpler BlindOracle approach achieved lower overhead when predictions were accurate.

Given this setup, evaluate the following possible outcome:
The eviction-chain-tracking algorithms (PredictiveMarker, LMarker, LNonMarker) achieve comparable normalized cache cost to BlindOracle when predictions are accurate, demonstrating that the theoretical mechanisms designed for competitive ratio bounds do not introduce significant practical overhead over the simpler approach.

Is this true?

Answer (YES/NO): NO